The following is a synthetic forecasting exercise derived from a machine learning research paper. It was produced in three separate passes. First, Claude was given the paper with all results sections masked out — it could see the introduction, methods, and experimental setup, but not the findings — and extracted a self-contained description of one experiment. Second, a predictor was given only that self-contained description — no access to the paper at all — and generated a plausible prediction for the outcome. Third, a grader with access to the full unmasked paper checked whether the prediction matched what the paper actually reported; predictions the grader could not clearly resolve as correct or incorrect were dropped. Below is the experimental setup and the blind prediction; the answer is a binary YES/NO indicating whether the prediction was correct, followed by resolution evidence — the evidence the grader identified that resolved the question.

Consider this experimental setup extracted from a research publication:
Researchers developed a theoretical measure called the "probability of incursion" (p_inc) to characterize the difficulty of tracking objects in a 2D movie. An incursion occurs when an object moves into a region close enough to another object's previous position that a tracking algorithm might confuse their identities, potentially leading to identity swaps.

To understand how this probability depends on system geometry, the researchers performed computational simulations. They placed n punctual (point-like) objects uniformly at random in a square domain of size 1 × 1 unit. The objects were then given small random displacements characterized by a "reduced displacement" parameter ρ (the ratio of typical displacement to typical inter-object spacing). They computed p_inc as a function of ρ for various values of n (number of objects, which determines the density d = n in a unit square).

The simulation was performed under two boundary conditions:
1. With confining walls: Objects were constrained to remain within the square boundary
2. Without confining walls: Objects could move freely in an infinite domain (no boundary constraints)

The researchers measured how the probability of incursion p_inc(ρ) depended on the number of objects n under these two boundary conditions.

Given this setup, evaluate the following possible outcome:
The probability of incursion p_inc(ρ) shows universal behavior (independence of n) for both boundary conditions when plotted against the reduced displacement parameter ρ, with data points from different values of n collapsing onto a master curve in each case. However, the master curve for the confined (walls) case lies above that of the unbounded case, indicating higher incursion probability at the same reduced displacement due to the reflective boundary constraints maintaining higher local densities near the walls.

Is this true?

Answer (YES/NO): NO